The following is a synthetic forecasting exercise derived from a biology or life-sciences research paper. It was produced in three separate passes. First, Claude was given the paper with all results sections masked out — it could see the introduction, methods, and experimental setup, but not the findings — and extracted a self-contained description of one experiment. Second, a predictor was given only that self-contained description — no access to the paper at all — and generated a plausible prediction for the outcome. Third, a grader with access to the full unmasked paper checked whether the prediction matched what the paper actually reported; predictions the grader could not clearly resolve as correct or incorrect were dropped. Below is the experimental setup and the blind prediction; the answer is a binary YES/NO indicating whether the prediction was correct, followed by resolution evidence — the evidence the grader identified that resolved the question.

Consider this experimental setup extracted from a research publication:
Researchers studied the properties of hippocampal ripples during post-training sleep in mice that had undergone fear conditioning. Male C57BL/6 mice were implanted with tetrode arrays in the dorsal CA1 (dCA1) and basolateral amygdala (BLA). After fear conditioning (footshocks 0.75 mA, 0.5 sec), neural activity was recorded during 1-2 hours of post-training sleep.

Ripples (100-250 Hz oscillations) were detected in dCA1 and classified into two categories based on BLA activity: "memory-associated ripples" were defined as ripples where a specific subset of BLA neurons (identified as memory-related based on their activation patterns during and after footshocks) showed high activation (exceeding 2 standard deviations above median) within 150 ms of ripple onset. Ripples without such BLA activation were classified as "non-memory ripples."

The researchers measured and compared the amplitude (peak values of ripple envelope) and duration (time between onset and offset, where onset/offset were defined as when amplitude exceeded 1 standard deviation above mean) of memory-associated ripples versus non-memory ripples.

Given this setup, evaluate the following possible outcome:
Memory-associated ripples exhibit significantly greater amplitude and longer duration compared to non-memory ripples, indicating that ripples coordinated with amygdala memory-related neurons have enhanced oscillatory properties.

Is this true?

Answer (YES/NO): YES